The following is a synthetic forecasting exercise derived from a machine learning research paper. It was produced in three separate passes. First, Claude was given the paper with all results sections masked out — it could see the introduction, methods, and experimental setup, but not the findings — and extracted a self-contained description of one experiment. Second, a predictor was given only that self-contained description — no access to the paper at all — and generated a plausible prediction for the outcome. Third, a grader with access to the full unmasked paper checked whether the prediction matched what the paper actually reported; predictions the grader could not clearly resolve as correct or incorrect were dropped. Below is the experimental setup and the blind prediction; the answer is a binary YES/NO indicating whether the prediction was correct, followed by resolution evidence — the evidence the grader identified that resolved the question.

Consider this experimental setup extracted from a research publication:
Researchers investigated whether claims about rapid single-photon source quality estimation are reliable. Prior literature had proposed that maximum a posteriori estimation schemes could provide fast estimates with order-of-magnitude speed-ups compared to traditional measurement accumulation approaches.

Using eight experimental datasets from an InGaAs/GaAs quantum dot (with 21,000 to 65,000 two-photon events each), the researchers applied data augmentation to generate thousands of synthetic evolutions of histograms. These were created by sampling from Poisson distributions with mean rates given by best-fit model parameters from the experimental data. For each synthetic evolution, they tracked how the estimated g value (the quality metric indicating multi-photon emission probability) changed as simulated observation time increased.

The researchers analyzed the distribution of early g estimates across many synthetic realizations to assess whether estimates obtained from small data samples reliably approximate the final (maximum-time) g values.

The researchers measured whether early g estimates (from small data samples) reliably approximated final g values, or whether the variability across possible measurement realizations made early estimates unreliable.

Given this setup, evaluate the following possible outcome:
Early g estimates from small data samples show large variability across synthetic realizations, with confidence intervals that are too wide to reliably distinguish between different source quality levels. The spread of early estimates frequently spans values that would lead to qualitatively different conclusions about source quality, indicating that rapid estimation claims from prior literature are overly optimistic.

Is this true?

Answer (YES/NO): YES